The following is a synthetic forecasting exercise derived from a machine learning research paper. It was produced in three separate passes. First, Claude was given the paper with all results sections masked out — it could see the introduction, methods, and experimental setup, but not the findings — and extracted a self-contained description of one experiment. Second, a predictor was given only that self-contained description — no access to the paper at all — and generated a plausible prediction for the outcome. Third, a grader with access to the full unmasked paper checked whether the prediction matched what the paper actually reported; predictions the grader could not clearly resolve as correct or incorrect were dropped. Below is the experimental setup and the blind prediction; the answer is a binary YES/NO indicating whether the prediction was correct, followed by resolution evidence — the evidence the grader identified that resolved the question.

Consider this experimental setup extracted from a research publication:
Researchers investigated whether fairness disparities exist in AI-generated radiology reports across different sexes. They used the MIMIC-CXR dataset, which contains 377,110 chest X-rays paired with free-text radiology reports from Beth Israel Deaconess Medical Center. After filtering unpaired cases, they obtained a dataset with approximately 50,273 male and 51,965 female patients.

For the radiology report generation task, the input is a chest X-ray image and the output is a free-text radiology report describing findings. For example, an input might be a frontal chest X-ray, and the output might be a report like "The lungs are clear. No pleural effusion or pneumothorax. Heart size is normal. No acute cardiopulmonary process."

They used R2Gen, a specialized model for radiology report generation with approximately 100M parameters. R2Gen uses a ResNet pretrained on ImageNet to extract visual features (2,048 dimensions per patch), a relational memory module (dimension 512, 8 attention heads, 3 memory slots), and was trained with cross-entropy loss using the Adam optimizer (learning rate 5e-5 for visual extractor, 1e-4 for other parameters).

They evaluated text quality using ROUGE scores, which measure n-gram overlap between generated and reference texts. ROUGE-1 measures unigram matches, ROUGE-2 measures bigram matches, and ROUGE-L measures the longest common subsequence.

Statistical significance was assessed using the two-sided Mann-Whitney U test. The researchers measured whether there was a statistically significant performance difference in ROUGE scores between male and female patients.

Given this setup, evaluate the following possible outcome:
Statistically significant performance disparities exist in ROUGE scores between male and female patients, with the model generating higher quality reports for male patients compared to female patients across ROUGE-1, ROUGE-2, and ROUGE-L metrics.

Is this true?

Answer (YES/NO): NO